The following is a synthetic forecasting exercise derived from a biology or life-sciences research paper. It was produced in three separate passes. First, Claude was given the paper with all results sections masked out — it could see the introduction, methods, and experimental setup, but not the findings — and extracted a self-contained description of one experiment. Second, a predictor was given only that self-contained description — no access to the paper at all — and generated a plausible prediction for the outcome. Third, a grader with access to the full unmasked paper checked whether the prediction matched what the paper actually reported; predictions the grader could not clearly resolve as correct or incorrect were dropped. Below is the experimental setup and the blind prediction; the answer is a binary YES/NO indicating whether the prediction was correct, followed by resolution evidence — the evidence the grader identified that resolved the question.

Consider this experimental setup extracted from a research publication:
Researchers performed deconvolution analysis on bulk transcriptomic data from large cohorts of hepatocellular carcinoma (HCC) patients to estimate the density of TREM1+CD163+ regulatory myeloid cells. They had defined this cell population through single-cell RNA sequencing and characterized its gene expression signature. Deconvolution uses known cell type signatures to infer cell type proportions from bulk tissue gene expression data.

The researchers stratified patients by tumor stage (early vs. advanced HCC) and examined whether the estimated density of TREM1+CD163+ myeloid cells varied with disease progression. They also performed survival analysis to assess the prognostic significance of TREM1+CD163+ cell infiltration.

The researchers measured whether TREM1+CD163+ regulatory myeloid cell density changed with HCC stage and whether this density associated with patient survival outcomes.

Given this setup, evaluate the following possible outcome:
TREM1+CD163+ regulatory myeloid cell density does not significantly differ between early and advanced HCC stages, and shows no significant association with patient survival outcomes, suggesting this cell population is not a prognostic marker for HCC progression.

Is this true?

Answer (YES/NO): NO